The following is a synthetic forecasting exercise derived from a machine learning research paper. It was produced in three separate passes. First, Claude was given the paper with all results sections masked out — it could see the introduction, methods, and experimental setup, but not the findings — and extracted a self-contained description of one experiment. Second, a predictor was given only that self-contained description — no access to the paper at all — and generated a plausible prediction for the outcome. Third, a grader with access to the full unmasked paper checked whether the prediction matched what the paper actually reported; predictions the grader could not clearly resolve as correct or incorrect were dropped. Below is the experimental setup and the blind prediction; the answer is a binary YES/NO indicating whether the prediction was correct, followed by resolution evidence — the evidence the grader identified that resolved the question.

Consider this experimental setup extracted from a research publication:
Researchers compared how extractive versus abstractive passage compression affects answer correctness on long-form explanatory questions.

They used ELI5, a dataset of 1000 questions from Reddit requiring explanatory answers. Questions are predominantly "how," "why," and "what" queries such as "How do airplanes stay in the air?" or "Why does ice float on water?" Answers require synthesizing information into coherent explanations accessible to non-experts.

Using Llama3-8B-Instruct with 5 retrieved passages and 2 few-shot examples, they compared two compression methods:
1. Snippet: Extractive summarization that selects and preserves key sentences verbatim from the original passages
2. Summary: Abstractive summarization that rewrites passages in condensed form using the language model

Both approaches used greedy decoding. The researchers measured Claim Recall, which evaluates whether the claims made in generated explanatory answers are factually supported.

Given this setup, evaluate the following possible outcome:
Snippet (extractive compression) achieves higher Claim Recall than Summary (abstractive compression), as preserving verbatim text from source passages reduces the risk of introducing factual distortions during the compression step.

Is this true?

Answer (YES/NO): YES